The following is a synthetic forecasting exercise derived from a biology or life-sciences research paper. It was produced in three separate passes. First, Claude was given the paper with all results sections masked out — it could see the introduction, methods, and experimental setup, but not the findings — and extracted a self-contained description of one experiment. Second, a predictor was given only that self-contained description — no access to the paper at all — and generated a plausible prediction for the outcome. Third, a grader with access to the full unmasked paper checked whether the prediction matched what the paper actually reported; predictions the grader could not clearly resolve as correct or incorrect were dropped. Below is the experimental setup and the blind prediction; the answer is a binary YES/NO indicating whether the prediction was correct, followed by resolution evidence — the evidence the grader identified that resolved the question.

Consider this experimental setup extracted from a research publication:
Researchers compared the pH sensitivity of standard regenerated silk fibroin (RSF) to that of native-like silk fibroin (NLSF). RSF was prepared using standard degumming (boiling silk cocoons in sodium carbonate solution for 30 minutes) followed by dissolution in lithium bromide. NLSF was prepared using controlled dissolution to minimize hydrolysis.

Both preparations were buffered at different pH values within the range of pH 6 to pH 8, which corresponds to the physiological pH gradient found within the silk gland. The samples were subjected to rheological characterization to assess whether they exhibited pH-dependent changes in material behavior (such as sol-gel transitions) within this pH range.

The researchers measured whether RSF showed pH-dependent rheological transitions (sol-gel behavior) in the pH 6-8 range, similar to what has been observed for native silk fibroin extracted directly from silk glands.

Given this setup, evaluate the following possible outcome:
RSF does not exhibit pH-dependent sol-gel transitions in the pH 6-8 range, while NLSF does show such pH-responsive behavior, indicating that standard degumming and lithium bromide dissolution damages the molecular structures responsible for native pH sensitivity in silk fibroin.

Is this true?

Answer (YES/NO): YES